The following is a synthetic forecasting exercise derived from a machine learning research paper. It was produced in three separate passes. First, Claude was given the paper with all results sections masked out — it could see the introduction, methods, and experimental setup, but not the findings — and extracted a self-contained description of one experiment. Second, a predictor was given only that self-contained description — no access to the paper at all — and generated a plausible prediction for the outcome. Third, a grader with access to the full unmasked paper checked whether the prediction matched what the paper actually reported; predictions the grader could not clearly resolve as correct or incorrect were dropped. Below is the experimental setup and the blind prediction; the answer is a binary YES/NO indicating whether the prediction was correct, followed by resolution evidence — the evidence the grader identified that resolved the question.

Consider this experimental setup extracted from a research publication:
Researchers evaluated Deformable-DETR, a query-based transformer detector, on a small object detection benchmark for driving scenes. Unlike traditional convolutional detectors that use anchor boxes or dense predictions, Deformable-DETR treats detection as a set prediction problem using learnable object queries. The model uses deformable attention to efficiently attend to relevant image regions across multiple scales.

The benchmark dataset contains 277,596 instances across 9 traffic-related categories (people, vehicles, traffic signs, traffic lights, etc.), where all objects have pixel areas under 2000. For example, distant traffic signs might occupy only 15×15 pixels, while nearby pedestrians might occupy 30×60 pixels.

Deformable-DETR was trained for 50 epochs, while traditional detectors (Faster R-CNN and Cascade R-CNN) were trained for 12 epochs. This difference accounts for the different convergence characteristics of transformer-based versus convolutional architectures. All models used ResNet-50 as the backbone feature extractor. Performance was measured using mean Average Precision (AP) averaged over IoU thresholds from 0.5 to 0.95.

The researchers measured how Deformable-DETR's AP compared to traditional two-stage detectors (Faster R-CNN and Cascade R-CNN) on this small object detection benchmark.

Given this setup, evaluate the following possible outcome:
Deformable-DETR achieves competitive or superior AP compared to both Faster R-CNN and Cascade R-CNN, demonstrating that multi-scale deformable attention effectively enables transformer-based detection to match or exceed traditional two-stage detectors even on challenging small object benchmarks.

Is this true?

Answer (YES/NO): NO